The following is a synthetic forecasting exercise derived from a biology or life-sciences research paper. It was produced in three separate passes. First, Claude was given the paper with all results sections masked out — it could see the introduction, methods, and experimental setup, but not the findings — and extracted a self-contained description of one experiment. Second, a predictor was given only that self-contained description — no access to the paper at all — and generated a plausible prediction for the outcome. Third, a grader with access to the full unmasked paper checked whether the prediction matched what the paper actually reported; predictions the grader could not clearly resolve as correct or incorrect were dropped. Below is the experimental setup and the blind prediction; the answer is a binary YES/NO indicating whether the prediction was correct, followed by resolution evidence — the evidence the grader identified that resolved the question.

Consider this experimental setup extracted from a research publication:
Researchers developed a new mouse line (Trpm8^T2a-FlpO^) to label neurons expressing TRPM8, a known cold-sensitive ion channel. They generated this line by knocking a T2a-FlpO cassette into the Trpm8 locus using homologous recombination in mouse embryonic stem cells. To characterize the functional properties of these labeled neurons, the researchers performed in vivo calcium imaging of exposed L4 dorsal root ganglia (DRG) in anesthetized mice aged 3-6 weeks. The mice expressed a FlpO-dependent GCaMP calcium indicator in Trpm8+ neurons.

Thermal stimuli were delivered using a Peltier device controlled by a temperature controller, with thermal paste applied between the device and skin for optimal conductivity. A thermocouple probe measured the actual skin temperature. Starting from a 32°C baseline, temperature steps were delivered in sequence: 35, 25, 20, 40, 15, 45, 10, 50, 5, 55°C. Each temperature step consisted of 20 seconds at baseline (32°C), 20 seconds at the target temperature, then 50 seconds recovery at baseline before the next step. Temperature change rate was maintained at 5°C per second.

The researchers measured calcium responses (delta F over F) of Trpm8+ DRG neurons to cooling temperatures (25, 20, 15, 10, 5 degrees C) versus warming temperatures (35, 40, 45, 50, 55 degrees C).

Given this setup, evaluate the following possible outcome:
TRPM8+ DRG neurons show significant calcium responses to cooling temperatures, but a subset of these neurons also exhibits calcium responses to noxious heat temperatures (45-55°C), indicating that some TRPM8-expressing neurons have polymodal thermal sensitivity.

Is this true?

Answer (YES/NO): YES